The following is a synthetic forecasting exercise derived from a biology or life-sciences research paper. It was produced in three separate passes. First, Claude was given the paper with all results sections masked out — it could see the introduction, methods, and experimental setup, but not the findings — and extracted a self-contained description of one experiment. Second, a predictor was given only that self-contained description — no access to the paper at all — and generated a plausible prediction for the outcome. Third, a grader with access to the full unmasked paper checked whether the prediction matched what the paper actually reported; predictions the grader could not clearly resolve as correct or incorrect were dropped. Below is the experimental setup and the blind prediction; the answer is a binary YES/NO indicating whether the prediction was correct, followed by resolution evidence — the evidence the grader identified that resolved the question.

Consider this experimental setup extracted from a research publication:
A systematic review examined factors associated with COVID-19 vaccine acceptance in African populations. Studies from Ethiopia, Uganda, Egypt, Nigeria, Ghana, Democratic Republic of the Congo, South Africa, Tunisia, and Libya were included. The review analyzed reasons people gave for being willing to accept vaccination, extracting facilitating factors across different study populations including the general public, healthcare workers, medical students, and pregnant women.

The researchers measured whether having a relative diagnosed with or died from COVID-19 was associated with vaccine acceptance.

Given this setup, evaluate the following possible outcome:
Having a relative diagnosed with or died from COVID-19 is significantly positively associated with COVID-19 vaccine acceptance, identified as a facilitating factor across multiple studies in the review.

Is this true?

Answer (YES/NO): YES